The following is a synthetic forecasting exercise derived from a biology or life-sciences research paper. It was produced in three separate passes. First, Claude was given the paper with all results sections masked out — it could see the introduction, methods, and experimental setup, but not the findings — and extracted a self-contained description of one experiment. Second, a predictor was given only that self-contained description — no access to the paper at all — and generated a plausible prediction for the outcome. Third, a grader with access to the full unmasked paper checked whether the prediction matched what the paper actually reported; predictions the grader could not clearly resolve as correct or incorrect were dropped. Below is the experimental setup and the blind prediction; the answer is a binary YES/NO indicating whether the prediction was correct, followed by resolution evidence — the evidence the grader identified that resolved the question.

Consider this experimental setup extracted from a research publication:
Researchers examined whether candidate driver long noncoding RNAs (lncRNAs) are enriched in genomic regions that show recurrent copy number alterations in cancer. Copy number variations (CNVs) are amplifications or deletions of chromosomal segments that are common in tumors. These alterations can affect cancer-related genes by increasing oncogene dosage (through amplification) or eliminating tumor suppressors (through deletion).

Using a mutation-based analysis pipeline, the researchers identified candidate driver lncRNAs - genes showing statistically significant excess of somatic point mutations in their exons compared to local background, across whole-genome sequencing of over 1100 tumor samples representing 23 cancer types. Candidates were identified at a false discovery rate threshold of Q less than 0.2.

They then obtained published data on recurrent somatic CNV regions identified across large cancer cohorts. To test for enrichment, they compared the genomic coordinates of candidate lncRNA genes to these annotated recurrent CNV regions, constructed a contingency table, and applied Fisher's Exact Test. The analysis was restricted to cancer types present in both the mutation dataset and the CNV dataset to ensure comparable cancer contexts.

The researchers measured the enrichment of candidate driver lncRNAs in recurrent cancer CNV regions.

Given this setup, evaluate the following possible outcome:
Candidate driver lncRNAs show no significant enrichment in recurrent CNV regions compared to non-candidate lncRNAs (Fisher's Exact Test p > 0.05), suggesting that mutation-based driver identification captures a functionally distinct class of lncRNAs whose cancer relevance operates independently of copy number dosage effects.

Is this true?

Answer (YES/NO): NO